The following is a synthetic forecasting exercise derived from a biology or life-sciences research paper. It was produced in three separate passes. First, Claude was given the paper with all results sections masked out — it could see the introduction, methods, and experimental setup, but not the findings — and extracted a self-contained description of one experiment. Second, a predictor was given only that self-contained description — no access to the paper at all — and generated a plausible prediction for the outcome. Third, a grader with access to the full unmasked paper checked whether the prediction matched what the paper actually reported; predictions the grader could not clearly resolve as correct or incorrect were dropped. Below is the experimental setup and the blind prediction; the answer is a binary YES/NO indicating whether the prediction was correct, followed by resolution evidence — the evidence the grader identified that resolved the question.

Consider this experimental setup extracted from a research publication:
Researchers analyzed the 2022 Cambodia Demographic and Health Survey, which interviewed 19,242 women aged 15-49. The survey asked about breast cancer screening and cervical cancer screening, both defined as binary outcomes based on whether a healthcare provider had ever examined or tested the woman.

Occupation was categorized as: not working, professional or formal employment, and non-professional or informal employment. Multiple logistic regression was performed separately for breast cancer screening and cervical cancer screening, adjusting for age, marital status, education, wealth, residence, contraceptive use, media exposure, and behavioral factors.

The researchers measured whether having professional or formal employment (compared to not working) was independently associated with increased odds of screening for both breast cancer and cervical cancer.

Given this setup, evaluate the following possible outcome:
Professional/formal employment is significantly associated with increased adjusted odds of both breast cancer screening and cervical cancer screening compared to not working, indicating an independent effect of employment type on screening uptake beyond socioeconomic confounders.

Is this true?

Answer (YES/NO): NO